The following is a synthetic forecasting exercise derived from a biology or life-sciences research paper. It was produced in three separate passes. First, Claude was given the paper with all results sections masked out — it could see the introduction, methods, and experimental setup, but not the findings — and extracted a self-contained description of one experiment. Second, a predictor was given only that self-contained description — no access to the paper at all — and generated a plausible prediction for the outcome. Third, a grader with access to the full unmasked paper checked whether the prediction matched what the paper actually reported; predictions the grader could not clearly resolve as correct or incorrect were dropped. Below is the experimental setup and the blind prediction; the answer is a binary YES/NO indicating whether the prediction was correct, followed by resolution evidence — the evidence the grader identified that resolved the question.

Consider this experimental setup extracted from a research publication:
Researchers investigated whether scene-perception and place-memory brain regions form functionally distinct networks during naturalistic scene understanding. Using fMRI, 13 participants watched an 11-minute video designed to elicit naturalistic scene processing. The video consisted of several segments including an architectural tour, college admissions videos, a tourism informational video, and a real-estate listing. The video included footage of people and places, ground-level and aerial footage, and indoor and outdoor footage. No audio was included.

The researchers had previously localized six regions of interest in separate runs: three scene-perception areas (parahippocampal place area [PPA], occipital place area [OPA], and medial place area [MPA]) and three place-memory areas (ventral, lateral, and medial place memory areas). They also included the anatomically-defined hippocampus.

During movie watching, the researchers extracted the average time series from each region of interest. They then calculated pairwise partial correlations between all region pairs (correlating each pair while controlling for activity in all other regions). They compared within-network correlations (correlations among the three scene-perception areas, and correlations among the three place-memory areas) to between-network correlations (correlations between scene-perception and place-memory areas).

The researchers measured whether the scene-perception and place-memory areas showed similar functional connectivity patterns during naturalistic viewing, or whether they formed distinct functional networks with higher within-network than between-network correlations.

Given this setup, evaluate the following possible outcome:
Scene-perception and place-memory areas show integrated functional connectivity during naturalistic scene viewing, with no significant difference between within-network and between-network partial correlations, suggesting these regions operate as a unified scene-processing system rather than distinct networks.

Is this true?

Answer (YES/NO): NO